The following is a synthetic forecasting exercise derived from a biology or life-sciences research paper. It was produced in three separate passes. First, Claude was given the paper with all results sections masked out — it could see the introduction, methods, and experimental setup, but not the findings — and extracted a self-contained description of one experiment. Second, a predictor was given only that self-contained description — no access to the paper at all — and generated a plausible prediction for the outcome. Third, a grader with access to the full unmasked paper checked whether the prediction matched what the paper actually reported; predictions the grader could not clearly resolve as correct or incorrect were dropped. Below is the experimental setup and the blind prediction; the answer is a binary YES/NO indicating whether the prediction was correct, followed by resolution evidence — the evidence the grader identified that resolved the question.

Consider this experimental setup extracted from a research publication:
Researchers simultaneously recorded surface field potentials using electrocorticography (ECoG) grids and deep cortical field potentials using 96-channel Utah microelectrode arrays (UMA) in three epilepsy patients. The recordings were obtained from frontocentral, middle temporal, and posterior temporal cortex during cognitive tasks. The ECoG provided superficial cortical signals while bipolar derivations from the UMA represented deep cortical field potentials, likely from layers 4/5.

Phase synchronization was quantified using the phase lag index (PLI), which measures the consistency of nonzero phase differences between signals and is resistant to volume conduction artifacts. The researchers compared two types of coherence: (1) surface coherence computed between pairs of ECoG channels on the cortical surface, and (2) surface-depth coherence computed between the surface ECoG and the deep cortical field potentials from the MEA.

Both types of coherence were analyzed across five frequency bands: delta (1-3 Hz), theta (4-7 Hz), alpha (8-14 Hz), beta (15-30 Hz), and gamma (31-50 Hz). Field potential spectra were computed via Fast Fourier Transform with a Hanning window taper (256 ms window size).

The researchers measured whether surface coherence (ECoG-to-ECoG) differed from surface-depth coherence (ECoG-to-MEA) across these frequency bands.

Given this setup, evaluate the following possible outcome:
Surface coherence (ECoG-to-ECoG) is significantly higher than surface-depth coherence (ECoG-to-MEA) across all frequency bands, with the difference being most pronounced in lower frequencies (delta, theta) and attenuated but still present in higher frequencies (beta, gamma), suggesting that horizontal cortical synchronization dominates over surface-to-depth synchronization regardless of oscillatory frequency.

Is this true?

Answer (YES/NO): NO